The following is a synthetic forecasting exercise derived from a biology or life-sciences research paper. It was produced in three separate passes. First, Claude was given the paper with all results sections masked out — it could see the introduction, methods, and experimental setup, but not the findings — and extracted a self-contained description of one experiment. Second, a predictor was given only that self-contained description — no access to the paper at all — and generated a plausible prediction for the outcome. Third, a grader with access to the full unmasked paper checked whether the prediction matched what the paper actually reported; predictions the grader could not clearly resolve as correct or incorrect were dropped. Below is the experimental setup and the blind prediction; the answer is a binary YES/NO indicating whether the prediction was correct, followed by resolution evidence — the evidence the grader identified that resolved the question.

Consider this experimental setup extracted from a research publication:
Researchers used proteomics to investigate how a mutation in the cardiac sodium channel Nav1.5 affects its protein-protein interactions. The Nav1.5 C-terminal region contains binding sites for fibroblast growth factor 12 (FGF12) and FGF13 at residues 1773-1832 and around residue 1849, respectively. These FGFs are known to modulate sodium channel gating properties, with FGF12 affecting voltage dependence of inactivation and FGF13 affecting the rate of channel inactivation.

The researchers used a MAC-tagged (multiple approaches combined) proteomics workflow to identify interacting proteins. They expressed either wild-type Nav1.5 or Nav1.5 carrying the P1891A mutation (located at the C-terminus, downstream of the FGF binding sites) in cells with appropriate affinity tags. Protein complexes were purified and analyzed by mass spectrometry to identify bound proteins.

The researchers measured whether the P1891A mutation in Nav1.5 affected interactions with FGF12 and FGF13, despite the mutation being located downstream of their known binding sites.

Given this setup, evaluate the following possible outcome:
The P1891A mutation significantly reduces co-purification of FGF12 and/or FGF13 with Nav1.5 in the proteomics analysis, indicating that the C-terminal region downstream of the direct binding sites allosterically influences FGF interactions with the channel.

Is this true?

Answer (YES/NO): YES